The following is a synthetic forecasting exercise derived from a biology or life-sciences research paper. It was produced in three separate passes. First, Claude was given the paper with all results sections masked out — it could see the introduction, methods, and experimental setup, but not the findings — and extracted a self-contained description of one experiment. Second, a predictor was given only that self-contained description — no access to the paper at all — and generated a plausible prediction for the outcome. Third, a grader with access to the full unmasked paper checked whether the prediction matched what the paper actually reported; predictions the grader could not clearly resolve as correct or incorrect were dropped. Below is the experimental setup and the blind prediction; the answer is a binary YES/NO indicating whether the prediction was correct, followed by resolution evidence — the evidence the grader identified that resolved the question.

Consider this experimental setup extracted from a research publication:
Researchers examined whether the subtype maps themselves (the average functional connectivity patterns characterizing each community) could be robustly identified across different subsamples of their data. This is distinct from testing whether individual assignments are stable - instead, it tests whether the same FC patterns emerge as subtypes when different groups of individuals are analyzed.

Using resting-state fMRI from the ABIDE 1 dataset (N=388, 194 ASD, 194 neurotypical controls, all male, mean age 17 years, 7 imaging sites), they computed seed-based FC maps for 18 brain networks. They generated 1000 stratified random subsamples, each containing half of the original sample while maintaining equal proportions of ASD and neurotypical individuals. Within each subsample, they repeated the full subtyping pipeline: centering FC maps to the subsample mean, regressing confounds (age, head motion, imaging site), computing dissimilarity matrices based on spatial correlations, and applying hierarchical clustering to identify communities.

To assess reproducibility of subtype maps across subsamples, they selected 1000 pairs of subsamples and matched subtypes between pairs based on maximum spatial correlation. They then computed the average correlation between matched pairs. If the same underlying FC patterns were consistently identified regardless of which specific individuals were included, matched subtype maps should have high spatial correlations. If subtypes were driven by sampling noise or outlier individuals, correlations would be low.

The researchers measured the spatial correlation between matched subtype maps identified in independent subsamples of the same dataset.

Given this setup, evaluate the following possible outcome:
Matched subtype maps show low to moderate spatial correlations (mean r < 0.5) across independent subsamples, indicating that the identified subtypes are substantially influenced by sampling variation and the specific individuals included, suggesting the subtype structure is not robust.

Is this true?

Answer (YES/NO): NO